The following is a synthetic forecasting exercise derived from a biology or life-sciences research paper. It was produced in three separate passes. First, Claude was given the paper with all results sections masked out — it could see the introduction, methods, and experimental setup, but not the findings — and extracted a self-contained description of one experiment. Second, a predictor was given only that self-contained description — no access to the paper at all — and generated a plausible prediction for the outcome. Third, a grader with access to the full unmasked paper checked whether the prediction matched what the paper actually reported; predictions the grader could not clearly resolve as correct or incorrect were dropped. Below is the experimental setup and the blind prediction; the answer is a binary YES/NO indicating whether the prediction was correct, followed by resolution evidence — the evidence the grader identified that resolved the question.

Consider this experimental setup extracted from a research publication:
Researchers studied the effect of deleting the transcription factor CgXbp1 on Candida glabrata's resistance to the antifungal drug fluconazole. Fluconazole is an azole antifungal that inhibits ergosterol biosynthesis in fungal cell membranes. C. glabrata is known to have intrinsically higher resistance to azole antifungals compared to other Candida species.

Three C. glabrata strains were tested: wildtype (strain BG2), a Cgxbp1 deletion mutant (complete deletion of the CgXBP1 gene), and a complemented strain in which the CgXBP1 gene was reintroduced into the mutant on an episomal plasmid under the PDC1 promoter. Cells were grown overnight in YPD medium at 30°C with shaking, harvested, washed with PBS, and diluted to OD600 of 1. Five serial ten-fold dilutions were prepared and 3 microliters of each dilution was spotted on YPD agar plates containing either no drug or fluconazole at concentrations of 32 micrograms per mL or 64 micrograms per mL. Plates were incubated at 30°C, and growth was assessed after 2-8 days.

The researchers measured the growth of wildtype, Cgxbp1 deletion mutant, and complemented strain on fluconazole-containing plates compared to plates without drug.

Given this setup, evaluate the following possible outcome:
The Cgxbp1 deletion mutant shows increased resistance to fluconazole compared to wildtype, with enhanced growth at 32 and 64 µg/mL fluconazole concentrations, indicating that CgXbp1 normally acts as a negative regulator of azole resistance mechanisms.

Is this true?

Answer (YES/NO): YES